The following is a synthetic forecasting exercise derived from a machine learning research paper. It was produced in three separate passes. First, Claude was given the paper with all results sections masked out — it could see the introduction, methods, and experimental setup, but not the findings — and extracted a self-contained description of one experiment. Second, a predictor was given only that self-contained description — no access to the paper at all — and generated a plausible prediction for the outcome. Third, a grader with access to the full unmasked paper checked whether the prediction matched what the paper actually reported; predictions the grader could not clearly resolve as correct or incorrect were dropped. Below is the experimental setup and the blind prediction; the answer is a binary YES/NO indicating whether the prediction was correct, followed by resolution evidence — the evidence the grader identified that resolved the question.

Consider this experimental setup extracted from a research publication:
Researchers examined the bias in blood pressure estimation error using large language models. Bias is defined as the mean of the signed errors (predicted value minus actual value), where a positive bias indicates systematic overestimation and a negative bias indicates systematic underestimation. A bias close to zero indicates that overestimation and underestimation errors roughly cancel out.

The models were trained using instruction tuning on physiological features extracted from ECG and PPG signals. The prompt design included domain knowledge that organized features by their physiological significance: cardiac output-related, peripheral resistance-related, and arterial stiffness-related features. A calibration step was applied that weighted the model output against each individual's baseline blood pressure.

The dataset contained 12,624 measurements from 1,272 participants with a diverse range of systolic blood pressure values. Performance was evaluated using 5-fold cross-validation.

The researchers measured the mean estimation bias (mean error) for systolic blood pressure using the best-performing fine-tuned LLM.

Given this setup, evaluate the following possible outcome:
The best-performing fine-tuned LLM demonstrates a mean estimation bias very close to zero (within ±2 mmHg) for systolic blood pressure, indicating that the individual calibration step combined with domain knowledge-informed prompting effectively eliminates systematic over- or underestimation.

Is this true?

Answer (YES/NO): YES